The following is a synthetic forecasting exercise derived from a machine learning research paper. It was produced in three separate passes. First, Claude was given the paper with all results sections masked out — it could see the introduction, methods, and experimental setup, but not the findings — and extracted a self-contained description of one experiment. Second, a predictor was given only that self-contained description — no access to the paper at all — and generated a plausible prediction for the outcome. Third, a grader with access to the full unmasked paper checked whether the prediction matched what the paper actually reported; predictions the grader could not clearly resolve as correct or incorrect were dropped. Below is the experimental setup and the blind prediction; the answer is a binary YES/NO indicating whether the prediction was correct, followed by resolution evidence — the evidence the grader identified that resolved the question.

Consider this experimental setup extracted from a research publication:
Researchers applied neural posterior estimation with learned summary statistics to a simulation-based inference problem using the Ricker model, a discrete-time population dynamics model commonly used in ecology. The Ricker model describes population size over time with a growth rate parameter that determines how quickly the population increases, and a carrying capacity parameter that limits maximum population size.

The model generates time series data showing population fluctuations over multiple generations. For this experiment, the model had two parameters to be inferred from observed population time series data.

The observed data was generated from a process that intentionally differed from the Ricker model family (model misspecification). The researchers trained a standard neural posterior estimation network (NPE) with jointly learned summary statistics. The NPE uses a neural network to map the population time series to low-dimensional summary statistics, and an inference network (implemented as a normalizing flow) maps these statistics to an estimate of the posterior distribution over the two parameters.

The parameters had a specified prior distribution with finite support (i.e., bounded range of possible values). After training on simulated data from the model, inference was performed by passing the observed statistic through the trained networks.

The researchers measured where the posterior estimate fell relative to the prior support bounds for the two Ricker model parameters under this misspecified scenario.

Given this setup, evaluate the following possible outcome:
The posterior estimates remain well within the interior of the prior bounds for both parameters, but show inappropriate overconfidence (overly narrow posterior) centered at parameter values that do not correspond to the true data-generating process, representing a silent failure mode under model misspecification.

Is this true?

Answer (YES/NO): NO